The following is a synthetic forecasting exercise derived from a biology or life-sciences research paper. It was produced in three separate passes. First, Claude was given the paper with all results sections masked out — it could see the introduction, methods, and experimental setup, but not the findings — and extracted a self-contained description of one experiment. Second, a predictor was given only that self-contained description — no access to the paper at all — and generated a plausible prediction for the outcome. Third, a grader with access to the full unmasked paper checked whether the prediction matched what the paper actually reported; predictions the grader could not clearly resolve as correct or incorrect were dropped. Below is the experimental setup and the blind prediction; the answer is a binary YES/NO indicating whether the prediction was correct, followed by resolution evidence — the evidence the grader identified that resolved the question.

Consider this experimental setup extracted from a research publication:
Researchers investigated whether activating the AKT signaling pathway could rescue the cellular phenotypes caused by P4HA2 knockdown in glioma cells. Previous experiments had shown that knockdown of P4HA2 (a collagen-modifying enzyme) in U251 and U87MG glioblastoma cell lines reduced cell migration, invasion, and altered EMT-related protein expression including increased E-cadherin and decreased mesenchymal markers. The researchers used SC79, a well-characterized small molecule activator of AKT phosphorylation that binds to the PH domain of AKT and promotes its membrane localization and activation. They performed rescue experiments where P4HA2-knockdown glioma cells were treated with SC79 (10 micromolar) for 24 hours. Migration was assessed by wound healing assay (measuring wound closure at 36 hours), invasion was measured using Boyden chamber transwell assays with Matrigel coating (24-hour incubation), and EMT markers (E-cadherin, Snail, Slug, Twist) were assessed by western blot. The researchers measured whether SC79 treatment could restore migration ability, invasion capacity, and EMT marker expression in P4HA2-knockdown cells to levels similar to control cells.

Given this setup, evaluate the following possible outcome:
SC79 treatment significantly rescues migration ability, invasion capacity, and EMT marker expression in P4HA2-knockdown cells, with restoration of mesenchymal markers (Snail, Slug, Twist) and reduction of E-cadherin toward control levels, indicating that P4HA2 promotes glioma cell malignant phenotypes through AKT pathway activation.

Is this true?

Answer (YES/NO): YES